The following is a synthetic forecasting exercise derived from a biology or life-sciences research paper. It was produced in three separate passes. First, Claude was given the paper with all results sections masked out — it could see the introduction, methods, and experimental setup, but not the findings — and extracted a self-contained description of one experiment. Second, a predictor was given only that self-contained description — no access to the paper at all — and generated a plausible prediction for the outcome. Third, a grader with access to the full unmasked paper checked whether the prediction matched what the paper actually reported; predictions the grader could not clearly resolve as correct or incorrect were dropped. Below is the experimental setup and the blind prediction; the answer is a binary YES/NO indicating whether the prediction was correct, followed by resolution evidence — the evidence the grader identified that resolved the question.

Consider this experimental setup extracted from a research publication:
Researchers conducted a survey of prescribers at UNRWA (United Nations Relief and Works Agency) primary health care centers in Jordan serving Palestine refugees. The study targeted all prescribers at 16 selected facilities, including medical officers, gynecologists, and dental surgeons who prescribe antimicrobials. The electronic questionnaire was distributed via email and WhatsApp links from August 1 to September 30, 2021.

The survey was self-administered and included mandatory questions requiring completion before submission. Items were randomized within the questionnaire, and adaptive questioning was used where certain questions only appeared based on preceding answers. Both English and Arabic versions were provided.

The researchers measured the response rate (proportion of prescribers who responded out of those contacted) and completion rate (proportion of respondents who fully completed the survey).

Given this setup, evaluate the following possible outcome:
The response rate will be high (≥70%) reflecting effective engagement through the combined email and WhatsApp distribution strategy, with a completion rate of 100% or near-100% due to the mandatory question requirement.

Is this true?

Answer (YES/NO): NO